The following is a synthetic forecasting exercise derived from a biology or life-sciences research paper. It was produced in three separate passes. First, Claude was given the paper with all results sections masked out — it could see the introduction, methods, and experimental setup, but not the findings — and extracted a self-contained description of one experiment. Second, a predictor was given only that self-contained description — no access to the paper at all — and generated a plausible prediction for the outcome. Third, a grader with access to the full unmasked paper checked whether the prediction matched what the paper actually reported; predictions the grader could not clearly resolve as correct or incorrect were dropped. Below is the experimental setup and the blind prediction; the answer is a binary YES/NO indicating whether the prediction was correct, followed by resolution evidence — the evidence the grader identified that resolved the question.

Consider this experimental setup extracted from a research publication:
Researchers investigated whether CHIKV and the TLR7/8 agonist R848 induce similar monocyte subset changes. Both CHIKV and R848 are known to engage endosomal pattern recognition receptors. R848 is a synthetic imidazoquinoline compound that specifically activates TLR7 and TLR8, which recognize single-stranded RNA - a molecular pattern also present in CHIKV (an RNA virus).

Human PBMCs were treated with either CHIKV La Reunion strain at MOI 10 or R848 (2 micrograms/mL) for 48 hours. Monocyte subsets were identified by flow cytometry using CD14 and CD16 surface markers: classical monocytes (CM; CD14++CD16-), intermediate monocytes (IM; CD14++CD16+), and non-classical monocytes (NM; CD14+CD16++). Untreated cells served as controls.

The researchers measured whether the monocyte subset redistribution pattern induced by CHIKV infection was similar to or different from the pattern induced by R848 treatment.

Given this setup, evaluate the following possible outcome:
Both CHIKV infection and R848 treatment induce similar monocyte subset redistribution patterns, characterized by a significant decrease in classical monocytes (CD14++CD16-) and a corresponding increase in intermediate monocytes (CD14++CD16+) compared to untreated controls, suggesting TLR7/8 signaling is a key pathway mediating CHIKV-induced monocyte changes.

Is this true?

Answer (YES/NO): NO